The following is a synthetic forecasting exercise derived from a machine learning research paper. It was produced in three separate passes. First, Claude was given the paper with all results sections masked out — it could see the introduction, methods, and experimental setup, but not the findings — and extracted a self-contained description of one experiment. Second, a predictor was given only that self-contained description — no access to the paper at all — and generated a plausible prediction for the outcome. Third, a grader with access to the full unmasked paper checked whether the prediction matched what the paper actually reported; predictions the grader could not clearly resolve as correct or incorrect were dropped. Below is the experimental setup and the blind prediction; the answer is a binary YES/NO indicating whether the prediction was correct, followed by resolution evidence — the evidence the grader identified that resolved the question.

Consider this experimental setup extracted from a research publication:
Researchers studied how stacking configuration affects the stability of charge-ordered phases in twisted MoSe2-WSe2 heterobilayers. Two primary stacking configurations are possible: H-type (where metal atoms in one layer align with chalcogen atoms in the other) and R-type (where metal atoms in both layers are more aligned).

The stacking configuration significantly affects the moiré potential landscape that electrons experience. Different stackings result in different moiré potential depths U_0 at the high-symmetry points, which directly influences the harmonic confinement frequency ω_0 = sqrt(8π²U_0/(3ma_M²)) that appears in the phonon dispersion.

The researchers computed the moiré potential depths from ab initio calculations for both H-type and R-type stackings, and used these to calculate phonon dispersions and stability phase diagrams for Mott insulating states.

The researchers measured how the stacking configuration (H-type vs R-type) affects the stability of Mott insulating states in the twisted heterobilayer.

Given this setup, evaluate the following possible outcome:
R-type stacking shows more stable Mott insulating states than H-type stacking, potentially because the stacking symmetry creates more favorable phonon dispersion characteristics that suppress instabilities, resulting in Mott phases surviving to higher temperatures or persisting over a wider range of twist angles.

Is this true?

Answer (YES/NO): YES